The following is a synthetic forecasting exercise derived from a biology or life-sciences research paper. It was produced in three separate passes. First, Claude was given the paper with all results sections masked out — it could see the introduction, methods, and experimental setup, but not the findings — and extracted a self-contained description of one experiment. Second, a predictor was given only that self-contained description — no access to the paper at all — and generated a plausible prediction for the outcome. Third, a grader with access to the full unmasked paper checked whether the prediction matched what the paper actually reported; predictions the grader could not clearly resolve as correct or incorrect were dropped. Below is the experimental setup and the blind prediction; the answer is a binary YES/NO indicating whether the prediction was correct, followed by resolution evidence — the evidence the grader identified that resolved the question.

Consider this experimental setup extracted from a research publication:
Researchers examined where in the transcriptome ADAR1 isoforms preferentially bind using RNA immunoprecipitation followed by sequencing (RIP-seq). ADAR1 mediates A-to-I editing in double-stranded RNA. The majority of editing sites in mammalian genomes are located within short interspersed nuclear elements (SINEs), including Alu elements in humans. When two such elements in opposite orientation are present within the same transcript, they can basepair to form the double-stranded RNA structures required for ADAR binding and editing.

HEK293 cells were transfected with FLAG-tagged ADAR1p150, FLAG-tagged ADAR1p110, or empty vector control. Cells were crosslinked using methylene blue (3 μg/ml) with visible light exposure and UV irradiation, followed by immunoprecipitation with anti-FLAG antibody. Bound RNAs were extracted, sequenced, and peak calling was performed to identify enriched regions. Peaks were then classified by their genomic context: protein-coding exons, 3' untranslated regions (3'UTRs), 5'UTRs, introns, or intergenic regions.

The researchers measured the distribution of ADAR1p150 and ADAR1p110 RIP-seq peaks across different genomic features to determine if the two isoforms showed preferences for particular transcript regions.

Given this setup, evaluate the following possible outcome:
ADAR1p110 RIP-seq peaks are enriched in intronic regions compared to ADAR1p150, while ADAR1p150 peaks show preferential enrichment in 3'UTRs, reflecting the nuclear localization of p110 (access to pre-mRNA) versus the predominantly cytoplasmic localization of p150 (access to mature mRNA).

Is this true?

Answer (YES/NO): YES